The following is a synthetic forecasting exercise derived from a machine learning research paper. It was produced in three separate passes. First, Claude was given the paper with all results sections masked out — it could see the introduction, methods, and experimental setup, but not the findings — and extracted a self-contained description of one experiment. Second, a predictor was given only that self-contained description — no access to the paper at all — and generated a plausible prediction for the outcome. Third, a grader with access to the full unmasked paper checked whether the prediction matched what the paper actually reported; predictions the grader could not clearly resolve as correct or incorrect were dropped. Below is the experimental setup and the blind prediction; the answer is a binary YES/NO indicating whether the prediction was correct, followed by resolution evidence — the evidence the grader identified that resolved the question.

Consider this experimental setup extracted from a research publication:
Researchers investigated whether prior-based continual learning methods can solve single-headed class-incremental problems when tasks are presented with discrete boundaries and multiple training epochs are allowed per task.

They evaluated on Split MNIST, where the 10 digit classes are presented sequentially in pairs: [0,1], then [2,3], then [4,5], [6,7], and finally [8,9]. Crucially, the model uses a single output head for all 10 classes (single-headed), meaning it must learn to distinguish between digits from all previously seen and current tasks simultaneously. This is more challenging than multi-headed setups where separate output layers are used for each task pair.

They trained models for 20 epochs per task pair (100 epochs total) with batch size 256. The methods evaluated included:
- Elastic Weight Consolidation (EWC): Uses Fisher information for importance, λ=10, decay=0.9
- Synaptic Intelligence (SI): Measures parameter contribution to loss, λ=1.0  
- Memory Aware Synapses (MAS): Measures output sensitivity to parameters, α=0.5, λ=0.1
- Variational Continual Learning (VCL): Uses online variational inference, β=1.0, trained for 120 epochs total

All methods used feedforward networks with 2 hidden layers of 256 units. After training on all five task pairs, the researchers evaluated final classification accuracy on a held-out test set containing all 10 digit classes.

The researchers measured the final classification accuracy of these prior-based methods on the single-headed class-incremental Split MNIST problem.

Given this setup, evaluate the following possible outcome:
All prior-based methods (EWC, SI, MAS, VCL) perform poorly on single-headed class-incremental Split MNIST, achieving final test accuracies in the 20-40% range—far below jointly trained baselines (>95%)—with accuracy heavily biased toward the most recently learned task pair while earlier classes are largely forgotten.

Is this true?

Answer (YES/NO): YES